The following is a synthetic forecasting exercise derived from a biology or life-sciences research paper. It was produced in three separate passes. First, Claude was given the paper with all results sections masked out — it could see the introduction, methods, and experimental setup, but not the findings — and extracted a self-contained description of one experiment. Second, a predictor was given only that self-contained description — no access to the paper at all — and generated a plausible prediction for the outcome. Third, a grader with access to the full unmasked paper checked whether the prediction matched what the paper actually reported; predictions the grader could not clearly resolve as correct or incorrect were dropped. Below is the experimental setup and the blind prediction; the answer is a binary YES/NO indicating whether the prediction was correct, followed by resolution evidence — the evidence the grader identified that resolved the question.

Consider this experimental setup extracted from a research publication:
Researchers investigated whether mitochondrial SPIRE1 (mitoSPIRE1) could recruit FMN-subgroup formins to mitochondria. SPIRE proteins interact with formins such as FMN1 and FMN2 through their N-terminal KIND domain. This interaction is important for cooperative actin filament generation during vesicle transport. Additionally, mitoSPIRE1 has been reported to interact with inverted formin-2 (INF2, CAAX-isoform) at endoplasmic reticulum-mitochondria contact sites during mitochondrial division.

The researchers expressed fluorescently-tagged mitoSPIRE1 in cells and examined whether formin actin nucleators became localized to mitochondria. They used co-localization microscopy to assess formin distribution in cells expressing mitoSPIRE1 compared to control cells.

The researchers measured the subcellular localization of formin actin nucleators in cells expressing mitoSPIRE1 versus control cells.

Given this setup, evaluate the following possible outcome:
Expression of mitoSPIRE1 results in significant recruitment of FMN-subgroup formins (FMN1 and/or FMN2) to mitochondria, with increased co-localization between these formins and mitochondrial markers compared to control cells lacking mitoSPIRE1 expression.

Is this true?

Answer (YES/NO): YES